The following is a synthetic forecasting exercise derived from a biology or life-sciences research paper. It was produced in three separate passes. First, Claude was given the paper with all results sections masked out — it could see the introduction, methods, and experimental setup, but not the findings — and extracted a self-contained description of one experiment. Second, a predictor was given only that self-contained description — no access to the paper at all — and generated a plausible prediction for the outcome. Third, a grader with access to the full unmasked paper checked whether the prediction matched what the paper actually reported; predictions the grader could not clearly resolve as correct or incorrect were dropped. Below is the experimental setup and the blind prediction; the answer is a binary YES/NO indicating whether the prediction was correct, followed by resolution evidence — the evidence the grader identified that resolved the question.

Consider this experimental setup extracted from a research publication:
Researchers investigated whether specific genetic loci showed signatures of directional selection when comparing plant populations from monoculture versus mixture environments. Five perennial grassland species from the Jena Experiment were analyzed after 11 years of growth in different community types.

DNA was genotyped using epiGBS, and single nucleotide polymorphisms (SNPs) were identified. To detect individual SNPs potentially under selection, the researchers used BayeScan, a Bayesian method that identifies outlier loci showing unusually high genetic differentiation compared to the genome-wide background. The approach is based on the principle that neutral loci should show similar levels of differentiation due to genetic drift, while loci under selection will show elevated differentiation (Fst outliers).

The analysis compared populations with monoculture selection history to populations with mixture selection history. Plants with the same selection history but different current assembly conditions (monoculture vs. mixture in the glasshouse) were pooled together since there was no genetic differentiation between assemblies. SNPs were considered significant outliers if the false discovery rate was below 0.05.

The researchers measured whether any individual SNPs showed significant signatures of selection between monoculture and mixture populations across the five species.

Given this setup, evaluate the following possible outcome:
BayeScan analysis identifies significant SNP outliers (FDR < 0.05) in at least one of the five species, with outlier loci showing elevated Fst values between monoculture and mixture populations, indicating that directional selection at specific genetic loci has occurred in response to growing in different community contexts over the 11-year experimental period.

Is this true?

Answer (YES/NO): YES